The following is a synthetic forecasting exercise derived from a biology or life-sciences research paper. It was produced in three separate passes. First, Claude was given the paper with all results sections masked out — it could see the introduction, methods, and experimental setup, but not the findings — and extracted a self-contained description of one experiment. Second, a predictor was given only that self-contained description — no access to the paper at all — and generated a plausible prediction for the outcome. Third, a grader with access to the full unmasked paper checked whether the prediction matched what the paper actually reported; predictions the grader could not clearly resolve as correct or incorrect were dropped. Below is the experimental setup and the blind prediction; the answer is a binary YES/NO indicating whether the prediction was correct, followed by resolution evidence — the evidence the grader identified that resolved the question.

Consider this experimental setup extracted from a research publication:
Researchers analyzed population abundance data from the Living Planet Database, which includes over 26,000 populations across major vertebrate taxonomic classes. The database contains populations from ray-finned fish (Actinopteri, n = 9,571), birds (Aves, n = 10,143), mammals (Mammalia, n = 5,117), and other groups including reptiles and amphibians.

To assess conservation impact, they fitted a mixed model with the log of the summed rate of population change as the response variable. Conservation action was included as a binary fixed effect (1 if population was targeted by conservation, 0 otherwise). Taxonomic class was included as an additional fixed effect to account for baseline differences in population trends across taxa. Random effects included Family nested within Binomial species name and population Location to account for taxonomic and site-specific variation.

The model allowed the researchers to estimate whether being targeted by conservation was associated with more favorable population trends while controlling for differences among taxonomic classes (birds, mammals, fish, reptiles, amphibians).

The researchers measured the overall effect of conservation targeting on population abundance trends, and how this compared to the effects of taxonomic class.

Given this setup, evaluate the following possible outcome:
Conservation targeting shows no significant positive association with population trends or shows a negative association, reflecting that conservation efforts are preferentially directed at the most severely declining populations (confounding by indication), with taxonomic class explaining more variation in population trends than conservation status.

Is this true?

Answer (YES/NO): NO